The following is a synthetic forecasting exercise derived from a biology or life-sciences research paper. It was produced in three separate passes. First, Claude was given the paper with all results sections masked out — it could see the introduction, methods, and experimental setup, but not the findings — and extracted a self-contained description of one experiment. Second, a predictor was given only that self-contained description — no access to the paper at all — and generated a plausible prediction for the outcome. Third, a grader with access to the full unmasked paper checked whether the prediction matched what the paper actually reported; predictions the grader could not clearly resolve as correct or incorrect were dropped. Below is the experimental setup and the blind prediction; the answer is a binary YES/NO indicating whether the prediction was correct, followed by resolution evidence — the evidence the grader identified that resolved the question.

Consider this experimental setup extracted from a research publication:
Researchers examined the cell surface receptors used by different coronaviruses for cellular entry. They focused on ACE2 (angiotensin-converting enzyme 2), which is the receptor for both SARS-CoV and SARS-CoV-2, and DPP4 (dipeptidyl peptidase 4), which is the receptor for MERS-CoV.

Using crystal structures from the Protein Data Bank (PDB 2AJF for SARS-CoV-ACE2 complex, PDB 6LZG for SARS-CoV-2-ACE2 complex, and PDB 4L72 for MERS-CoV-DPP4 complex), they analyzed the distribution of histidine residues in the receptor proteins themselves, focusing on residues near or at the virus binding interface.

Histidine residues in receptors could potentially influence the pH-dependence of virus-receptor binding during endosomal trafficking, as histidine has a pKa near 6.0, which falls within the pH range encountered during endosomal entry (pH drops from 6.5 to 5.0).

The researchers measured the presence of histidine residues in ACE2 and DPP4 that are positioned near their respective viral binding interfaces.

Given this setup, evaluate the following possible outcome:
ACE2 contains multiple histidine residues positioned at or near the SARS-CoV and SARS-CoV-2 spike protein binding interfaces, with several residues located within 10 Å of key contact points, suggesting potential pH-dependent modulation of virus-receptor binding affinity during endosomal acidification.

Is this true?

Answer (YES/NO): NO